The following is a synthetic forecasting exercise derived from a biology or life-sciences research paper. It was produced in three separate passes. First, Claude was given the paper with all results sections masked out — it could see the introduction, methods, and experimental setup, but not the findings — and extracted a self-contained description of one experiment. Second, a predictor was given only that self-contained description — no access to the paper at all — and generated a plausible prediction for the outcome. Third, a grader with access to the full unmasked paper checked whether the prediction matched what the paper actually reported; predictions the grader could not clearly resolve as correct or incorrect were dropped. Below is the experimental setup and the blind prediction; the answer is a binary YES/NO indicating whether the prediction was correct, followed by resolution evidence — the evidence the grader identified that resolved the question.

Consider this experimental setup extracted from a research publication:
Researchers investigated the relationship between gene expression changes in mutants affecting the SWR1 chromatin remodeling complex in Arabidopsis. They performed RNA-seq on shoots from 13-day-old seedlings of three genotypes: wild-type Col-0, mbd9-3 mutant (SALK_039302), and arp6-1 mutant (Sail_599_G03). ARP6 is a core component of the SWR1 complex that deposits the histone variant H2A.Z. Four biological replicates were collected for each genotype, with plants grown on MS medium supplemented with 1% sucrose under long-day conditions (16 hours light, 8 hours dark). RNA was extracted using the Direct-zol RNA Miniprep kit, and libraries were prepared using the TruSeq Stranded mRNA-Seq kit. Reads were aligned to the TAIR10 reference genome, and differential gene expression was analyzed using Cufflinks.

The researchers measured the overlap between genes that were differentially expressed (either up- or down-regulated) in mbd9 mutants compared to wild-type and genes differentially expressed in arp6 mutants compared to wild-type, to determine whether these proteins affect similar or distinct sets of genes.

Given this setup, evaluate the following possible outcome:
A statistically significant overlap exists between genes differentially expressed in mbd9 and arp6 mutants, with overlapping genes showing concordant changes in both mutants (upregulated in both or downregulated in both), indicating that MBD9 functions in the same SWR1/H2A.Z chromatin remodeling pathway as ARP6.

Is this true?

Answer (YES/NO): YES